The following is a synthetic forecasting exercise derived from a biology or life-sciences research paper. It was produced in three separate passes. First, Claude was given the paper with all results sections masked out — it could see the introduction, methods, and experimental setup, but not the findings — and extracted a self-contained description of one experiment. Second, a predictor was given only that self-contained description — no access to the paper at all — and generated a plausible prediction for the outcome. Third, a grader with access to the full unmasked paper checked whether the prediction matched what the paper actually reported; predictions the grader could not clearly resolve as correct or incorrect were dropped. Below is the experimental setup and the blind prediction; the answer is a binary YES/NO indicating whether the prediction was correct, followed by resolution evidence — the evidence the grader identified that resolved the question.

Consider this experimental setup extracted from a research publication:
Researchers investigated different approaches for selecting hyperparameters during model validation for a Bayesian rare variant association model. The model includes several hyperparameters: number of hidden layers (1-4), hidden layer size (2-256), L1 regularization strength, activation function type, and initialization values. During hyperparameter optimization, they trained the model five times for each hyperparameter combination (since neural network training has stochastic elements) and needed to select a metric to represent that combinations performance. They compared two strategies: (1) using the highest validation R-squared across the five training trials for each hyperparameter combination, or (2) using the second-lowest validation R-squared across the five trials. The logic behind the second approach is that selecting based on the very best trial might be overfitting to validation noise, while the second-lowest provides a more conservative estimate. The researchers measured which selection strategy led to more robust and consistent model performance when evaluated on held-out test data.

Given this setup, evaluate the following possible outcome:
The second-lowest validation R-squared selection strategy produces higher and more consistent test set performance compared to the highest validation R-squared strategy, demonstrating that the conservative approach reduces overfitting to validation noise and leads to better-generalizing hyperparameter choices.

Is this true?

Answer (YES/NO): YES